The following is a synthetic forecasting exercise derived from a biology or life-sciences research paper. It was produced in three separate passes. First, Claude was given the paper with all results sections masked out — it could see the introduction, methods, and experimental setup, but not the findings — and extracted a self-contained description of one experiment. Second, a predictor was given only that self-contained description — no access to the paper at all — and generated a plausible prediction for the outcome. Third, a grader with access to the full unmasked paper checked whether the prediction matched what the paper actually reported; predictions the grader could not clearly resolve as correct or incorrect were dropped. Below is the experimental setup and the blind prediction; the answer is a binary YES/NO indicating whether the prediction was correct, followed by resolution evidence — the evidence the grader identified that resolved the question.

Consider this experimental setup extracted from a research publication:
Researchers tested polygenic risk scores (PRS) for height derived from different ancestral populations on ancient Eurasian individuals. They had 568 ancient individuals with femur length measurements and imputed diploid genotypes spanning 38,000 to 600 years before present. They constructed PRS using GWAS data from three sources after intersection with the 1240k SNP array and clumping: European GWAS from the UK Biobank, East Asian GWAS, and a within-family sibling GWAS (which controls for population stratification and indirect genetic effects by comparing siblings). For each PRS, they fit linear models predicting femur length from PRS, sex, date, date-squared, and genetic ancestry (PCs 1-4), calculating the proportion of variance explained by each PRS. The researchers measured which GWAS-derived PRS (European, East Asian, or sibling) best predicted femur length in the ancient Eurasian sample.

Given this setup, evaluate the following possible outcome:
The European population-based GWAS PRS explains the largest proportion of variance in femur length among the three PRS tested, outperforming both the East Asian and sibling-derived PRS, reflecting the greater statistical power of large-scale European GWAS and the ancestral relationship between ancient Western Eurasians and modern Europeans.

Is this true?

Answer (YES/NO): YES